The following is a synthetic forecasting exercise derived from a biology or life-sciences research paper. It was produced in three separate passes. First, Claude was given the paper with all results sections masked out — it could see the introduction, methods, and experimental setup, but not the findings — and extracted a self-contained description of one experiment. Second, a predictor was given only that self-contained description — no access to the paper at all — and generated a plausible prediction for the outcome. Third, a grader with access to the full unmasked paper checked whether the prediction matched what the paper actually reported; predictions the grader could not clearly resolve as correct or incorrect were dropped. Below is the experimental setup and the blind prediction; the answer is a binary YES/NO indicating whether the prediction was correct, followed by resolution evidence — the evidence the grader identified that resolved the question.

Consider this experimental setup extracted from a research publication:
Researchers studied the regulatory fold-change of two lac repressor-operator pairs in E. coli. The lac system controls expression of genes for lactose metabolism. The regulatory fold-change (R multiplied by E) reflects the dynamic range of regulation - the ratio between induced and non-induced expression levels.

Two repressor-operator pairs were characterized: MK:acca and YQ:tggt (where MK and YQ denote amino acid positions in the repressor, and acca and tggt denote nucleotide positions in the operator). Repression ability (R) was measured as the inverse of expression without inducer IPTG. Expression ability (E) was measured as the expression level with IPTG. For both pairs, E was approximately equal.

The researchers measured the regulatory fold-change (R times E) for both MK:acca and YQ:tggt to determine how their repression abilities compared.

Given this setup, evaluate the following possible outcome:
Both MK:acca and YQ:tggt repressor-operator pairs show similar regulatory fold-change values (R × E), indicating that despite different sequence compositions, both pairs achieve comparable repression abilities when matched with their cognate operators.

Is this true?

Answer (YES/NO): NO